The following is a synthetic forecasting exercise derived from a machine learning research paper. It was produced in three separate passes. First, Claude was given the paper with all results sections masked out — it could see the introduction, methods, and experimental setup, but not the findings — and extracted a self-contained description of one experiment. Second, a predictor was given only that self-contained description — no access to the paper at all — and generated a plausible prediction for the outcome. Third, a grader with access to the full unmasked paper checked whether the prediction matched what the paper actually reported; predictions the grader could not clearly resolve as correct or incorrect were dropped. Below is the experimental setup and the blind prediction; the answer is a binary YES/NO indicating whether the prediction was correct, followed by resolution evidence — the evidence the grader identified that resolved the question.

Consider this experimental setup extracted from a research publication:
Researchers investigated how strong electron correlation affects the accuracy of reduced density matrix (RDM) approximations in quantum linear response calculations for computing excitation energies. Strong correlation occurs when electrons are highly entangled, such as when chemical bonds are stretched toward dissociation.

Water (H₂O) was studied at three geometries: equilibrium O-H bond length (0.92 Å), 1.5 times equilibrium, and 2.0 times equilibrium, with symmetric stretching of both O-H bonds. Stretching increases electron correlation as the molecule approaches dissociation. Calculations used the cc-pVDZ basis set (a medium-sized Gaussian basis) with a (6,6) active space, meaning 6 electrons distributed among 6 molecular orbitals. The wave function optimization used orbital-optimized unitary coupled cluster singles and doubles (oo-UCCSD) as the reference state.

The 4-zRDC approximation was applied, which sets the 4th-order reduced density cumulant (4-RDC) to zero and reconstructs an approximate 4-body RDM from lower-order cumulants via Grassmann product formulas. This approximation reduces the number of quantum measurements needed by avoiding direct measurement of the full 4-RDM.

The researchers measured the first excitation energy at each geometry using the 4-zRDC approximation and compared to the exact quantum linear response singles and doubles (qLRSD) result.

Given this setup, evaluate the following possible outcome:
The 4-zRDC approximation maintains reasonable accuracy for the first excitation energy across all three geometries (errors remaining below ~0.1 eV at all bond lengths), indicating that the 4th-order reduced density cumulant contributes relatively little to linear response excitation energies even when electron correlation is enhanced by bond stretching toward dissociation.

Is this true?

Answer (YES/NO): NO